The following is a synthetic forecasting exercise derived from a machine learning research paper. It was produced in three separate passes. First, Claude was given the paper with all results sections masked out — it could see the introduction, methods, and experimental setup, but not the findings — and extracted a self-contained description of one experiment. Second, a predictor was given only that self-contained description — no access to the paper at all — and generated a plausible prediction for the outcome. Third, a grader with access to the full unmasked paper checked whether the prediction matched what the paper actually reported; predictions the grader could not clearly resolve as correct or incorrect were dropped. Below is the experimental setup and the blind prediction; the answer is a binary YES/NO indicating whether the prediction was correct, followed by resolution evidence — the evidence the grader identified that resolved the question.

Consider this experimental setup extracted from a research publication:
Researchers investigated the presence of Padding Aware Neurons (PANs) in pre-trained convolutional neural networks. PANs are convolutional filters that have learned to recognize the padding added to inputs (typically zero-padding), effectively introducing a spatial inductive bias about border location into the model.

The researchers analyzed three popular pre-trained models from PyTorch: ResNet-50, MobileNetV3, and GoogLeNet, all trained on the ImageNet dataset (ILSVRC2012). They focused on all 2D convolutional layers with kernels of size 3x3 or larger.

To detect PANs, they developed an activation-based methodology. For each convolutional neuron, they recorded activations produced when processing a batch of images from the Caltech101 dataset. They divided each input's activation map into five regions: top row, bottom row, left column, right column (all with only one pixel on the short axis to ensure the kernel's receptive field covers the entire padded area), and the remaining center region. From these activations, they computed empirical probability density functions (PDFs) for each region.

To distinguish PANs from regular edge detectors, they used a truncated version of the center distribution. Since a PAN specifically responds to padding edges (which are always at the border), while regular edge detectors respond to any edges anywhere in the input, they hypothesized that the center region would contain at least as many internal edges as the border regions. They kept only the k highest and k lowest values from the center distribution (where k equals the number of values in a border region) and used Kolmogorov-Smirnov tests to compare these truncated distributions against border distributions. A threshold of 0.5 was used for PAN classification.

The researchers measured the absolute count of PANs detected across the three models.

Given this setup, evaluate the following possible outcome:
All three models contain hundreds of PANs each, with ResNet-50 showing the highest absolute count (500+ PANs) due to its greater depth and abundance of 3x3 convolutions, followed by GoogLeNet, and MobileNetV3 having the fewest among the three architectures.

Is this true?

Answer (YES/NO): NO